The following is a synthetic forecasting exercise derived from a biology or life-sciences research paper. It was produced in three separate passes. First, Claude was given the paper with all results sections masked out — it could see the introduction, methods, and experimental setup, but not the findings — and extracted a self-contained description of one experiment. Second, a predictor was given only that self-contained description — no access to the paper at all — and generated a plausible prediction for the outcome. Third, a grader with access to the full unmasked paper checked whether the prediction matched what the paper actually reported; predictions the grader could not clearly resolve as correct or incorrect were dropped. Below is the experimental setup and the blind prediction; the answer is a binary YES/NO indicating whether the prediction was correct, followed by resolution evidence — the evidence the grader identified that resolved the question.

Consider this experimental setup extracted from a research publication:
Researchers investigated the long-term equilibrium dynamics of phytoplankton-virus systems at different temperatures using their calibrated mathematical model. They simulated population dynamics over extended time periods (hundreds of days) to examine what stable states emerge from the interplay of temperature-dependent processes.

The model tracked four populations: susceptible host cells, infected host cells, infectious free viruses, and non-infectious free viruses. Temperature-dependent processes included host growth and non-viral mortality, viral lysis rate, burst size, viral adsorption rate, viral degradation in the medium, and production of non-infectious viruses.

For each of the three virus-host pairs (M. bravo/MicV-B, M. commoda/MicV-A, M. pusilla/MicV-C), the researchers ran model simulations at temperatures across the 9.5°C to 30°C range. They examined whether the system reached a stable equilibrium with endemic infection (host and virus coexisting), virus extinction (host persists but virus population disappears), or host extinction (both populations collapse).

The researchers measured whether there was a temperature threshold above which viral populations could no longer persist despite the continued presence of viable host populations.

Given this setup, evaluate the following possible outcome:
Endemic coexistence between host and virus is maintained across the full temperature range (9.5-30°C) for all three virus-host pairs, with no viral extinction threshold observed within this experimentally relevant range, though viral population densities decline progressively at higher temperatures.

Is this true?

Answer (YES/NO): NO